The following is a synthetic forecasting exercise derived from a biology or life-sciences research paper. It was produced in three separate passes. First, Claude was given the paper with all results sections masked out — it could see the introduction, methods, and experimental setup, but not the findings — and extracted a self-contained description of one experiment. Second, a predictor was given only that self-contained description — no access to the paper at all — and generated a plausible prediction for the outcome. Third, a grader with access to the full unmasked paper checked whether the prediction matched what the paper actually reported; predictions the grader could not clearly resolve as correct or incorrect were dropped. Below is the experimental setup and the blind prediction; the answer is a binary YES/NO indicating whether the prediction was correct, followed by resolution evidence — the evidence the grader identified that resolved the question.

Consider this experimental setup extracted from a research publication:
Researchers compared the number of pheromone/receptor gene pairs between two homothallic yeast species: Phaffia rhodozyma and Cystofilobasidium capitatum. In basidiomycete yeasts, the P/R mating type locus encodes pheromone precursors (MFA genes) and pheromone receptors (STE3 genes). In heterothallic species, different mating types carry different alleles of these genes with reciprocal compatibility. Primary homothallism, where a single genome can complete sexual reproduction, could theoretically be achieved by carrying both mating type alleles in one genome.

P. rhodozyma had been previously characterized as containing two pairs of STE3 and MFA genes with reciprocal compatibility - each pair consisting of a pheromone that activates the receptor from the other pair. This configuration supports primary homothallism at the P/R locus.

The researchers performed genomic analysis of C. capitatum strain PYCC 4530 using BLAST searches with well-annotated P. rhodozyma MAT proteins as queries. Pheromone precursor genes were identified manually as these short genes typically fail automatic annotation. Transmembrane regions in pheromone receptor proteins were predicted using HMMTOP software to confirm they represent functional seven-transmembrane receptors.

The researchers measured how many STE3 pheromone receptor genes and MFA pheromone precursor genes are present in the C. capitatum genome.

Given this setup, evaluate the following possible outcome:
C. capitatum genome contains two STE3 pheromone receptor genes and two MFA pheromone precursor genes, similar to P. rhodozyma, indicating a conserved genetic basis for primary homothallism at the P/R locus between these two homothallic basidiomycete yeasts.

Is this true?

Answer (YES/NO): NO